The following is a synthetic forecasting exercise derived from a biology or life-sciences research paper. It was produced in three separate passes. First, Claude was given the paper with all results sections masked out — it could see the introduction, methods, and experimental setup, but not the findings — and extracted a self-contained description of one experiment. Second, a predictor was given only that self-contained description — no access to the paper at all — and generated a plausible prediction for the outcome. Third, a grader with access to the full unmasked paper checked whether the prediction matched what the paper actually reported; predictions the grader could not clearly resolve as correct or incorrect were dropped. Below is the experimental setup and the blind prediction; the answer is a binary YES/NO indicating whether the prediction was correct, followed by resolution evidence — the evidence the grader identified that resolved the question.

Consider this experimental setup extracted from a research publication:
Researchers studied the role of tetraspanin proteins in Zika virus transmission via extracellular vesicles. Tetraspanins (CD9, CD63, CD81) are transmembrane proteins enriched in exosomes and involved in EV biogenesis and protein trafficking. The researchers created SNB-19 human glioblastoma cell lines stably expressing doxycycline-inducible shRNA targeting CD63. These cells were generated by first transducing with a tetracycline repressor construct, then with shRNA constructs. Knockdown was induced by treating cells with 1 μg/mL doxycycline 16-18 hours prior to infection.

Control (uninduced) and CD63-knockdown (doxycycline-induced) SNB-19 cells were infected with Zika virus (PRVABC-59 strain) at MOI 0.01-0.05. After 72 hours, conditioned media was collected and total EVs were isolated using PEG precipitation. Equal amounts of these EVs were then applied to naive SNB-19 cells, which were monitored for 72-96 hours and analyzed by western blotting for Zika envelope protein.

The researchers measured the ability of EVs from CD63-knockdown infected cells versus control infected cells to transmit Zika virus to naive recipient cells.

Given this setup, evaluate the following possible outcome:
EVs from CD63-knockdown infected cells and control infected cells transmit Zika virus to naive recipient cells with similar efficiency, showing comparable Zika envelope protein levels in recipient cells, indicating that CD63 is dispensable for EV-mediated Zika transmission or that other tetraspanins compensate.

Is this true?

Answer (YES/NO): NO